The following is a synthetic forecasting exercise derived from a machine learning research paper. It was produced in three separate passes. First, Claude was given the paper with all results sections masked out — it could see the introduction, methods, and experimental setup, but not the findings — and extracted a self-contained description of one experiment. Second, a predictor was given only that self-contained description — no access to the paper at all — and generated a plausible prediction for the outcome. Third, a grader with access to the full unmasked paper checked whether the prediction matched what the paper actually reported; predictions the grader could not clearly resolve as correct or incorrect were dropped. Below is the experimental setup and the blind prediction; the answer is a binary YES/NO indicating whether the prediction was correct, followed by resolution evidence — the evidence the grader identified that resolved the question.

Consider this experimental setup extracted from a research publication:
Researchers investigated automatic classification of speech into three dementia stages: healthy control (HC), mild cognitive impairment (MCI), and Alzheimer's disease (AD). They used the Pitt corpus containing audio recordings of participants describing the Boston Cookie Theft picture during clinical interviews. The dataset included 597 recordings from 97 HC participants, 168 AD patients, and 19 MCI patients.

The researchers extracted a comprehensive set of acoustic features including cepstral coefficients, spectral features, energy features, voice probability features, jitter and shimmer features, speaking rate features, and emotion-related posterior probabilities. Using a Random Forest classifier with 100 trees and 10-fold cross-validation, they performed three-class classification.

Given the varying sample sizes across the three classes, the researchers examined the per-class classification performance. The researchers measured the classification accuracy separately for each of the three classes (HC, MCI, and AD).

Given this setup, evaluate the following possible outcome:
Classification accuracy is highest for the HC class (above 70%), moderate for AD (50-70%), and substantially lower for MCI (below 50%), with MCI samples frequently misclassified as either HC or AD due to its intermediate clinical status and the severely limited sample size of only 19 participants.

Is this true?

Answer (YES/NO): NO